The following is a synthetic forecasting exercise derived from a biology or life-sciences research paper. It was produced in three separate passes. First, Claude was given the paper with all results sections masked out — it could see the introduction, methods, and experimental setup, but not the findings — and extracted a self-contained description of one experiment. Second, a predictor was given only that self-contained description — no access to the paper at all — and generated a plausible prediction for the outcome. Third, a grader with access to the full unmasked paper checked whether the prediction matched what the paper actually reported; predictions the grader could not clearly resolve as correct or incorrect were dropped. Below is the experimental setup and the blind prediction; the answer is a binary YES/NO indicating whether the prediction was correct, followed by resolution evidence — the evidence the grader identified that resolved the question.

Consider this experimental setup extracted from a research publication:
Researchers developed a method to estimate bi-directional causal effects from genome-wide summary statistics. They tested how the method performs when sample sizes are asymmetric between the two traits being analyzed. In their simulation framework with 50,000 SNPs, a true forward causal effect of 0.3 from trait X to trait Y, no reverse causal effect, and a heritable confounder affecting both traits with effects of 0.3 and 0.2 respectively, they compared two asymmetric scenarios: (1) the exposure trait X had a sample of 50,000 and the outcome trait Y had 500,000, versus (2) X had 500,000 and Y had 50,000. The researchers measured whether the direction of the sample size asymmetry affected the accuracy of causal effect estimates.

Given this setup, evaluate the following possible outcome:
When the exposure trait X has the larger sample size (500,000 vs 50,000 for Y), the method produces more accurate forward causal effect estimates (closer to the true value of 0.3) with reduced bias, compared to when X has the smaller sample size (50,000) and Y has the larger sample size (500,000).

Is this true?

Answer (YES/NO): NO